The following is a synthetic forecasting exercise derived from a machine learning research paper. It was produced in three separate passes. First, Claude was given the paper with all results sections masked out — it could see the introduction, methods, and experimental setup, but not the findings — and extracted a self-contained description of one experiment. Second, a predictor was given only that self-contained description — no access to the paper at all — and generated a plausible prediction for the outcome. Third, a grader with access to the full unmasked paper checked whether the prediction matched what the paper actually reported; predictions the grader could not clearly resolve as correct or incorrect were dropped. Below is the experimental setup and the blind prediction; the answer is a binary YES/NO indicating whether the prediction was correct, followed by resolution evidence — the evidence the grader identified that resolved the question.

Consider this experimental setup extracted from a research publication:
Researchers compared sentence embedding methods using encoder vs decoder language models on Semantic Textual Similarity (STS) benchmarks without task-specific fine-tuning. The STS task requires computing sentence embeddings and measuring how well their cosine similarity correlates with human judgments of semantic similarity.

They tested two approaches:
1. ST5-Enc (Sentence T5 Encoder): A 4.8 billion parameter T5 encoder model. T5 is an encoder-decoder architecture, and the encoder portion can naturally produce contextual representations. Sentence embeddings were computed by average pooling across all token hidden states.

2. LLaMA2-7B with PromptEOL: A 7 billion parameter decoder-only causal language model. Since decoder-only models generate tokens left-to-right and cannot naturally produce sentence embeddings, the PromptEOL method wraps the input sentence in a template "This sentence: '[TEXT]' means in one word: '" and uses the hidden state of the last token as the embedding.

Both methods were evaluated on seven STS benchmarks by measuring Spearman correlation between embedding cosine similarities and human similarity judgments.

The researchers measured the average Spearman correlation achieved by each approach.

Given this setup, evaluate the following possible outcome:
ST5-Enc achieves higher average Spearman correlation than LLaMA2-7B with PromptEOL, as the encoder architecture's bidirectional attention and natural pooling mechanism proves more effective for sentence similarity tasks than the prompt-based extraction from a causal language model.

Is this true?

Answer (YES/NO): NO